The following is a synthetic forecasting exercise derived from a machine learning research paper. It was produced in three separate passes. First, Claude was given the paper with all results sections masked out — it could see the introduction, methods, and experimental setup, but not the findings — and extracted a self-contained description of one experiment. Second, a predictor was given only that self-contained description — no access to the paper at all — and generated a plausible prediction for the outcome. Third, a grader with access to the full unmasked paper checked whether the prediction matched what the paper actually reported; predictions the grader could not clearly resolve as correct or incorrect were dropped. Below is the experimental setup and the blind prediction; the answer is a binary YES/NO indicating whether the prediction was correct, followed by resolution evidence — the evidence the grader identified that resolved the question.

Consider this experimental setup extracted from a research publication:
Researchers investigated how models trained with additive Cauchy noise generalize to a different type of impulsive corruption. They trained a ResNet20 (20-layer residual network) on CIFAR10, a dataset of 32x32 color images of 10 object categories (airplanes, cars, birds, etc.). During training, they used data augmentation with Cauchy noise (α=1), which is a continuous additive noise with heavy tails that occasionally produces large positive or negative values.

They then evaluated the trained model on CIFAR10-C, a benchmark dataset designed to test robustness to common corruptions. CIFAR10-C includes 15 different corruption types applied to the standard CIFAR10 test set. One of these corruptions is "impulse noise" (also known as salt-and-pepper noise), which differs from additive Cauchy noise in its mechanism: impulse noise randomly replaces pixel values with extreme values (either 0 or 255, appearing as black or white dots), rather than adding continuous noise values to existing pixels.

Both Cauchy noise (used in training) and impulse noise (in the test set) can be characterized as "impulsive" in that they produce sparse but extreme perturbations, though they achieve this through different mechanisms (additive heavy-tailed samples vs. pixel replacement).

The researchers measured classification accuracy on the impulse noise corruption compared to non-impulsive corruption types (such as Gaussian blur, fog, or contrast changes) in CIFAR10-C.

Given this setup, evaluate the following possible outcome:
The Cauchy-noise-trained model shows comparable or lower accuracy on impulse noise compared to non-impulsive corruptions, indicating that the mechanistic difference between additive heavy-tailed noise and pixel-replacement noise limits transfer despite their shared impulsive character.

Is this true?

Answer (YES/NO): NO